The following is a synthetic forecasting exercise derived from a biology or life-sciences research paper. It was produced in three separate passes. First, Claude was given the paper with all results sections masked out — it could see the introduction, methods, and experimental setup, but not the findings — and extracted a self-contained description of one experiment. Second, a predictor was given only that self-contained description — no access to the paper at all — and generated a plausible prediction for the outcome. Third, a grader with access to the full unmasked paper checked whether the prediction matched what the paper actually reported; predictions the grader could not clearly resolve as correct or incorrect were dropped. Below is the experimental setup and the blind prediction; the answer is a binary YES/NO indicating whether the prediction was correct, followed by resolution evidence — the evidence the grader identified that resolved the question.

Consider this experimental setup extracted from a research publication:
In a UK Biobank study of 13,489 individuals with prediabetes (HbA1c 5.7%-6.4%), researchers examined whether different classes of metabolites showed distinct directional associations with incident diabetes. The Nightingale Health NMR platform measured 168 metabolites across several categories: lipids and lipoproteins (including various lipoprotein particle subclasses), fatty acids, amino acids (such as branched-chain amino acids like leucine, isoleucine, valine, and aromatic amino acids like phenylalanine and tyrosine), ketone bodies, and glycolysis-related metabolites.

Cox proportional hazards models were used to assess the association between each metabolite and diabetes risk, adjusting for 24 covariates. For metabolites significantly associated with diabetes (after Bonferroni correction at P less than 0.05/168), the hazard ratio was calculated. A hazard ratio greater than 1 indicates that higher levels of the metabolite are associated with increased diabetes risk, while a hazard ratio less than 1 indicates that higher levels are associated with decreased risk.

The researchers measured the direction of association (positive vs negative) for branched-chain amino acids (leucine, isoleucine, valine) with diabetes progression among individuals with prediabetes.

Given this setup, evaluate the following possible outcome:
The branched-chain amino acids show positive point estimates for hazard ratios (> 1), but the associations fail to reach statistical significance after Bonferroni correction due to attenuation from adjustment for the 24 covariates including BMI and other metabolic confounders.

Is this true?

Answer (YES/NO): NO